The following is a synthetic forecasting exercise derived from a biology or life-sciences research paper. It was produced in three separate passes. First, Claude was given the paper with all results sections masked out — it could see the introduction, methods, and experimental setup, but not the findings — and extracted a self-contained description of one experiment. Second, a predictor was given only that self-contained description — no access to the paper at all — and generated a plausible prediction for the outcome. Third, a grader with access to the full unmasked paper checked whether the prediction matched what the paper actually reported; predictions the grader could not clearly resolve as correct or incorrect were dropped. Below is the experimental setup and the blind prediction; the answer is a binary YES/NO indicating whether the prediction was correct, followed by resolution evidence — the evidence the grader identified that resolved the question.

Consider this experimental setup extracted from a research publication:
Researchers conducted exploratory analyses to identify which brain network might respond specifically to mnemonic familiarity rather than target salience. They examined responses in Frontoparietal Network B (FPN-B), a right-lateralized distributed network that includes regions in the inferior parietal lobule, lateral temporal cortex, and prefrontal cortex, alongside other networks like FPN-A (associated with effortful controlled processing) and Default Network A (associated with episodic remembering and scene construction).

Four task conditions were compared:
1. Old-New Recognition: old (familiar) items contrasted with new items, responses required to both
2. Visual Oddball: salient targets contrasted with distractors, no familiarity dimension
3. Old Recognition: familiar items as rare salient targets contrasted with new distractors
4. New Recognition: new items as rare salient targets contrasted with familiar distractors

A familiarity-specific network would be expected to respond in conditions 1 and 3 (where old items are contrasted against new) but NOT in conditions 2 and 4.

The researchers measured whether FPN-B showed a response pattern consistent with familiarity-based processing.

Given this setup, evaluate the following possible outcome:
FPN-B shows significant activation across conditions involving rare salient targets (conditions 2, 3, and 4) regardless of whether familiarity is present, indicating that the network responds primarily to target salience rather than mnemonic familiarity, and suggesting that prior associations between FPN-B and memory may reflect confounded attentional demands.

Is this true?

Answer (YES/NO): NO